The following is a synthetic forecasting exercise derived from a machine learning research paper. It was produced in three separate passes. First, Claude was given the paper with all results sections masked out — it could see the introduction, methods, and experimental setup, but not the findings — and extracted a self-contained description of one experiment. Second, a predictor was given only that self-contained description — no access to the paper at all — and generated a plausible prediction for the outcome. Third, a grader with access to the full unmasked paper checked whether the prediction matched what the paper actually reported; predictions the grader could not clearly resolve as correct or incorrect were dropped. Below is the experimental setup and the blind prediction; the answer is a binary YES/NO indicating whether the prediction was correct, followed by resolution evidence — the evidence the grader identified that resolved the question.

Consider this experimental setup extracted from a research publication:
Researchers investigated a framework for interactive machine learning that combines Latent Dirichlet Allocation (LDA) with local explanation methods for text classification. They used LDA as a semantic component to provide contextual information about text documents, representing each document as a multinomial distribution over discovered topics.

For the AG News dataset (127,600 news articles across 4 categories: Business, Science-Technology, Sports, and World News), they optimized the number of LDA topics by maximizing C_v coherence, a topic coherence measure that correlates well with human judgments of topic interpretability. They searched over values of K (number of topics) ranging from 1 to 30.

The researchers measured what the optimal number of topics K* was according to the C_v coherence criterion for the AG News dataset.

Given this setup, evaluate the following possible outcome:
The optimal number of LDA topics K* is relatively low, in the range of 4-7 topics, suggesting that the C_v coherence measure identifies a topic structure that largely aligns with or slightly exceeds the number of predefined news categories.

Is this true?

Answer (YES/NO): NO